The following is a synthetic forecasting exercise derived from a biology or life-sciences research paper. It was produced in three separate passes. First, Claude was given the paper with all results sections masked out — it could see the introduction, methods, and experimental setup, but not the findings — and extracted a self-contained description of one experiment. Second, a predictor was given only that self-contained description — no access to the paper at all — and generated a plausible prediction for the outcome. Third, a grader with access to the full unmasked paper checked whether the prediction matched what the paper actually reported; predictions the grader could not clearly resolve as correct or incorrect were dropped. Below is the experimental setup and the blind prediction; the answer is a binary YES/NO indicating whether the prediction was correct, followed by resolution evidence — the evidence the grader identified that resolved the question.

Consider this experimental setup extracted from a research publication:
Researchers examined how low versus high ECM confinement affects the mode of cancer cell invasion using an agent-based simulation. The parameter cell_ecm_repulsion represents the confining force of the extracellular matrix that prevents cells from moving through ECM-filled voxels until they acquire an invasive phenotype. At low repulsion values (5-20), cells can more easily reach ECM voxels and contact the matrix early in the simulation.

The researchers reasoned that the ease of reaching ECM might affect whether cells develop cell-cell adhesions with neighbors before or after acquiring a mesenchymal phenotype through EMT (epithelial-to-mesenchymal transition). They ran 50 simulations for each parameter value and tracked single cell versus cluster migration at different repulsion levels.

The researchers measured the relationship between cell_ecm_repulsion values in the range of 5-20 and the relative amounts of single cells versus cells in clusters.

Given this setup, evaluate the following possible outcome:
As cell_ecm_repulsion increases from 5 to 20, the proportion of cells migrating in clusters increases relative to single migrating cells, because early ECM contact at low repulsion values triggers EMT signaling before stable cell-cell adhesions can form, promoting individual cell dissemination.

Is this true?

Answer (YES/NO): NO